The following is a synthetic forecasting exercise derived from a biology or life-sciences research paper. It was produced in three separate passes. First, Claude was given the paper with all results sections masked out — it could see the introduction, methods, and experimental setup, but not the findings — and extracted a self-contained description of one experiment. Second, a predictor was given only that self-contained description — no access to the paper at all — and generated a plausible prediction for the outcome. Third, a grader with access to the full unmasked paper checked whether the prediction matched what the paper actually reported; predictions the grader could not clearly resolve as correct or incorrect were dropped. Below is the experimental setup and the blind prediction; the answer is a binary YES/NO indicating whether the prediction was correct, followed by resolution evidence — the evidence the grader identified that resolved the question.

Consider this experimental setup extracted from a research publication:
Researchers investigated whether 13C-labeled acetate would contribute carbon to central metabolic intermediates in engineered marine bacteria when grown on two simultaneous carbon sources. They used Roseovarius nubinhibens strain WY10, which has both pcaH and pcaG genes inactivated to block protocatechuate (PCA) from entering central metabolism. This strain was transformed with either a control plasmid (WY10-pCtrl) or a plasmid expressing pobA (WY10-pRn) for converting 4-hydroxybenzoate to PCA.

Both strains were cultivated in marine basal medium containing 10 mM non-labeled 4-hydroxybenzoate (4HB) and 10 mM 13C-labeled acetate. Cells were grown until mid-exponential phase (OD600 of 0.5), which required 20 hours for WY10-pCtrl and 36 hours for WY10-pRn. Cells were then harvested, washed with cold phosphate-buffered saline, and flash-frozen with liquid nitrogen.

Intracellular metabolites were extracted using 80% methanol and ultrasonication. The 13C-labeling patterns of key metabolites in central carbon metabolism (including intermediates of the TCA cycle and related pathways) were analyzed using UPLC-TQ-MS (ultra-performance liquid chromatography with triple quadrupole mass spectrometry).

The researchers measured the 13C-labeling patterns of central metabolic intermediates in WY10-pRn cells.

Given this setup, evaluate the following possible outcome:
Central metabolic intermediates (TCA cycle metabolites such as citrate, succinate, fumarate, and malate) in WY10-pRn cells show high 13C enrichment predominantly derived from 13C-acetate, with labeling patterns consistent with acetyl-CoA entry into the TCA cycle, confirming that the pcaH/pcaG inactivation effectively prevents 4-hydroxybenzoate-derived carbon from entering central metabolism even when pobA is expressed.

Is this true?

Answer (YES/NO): YES